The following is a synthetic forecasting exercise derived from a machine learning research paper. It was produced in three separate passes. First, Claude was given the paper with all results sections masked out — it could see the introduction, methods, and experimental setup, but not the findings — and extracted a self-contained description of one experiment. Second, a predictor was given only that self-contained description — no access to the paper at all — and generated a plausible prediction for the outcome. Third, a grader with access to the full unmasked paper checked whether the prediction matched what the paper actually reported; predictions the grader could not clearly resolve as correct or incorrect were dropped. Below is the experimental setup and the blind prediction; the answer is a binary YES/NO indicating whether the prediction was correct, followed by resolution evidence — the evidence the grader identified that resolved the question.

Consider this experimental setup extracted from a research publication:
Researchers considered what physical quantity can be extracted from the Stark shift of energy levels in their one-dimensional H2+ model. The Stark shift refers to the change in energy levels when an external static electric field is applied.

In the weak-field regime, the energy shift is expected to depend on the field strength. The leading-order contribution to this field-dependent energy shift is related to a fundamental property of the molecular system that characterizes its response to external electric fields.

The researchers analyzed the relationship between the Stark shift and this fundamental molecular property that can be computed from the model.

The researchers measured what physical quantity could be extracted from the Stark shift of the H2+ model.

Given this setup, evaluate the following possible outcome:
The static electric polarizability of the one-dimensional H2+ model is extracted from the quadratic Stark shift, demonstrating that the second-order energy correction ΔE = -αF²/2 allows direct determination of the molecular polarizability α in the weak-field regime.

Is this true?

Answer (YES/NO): YES